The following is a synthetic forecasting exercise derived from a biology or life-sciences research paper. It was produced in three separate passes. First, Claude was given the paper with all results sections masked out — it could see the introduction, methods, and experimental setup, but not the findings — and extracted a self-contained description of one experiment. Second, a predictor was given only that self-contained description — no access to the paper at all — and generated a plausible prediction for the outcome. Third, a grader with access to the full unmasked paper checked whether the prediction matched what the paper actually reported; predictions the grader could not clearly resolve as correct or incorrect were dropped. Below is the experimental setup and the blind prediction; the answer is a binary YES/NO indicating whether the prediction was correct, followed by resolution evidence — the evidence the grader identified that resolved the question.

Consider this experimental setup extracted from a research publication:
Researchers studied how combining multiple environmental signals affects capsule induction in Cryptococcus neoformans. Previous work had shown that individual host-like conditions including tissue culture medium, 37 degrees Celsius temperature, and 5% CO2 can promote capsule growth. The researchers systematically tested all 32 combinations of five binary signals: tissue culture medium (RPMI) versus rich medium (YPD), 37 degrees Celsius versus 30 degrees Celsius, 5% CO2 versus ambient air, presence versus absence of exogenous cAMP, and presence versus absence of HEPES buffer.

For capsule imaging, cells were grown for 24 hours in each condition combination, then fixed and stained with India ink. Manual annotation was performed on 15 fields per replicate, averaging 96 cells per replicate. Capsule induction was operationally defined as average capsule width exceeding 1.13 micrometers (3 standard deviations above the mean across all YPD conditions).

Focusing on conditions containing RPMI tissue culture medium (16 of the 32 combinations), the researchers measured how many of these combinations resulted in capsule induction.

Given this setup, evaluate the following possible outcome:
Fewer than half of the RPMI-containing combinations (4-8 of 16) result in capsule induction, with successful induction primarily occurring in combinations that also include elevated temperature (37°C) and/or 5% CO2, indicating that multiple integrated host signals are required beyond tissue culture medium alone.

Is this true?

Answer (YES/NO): NO